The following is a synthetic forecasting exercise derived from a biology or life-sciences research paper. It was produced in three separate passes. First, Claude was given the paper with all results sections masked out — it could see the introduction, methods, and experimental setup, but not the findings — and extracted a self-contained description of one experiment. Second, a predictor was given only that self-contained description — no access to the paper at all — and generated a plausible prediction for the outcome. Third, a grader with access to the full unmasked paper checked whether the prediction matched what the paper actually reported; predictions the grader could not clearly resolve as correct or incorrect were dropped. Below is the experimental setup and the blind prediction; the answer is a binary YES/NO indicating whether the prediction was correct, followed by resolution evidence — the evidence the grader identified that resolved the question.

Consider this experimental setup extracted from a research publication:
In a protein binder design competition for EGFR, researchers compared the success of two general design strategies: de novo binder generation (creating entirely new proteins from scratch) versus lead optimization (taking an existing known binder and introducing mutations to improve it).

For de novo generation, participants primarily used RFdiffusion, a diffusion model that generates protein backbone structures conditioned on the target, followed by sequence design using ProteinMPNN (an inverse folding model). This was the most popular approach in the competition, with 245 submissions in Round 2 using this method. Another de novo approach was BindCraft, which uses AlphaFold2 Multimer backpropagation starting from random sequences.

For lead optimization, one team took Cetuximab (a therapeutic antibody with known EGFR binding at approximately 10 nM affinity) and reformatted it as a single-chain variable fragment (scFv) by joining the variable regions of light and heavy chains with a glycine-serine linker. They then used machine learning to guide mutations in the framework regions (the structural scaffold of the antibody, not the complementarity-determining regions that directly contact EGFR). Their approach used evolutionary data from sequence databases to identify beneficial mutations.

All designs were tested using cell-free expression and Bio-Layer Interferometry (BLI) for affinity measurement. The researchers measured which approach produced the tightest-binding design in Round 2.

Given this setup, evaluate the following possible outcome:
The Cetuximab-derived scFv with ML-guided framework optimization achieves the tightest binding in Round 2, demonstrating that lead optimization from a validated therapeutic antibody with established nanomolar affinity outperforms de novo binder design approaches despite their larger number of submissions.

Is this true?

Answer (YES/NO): YES